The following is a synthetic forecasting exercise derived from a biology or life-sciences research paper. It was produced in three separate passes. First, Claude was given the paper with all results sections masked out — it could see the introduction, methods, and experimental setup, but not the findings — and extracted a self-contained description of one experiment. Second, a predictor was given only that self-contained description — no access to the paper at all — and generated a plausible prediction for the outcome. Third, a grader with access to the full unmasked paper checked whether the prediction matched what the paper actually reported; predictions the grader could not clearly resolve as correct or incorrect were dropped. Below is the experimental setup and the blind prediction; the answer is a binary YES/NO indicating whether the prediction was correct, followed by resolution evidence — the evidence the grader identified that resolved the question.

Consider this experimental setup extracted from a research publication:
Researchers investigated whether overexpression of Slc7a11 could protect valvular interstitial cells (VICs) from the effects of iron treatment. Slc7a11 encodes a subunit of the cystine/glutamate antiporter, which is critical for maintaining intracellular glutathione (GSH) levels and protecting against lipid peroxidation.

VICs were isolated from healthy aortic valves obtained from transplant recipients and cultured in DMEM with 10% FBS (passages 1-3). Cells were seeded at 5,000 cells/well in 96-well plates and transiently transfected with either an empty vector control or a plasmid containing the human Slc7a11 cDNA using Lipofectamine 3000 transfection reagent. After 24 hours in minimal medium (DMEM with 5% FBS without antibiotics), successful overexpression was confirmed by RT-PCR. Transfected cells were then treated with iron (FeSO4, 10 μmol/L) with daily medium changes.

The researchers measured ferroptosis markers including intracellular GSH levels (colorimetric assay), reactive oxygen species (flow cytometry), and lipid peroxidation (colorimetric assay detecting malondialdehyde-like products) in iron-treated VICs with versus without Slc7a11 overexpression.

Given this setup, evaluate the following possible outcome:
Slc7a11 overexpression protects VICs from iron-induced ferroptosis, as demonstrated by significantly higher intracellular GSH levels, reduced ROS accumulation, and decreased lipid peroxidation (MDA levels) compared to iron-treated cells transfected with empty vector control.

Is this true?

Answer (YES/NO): YES